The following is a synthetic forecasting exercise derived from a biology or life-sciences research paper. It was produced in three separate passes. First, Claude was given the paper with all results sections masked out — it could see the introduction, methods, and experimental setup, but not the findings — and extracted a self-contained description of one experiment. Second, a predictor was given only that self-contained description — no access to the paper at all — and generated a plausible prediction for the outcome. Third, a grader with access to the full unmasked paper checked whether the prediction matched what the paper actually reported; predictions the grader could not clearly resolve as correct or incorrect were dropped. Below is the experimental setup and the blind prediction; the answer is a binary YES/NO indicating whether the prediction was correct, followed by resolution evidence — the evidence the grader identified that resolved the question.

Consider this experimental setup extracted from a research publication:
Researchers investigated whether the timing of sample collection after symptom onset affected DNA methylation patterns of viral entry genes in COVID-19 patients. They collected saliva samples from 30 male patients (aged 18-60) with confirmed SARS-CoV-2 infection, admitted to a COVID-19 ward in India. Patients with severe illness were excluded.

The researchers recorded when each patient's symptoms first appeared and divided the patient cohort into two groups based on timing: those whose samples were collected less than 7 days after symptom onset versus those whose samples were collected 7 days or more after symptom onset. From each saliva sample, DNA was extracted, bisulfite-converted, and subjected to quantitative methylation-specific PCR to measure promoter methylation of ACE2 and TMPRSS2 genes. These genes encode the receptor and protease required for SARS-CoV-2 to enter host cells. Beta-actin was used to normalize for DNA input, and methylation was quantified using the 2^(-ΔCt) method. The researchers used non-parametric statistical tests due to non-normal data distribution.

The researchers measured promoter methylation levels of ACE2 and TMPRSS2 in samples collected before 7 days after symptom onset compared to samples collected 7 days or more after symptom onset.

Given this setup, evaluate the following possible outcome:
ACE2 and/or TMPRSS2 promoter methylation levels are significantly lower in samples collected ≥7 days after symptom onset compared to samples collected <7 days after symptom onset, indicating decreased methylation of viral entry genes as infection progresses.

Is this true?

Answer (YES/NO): NO